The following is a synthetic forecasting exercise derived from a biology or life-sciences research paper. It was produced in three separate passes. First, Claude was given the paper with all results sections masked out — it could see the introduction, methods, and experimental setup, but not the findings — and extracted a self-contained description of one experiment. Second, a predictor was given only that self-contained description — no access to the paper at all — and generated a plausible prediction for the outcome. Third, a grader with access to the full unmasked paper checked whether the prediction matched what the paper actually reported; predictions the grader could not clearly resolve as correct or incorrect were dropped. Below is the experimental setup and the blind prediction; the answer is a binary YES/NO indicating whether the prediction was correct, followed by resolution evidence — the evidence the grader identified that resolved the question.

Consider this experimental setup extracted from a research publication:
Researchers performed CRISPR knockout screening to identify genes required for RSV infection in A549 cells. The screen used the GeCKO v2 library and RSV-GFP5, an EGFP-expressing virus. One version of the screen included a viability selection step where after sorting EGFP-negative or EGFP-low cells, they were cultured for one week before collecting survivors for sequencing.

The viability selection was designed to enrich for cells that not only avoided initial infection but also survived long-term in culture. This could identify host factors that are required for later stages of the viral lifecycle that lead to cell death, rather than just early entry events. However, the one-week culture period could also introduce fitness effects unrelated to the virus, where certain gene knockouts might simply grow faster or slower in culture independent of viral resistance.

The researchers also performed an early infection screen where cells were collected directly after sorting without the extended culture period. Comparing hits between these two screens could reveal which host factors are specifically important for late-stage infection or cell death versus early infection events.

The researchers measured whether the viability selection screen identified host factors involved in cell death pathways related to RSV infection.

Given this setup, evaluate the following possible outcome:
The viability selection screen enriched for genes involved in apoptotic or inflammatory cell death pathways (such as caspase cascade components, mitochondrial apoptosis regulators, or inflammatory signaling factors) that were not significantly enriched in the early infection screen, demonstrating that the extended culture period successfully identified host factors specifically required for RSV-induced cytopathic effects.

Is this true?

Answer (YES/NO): NO